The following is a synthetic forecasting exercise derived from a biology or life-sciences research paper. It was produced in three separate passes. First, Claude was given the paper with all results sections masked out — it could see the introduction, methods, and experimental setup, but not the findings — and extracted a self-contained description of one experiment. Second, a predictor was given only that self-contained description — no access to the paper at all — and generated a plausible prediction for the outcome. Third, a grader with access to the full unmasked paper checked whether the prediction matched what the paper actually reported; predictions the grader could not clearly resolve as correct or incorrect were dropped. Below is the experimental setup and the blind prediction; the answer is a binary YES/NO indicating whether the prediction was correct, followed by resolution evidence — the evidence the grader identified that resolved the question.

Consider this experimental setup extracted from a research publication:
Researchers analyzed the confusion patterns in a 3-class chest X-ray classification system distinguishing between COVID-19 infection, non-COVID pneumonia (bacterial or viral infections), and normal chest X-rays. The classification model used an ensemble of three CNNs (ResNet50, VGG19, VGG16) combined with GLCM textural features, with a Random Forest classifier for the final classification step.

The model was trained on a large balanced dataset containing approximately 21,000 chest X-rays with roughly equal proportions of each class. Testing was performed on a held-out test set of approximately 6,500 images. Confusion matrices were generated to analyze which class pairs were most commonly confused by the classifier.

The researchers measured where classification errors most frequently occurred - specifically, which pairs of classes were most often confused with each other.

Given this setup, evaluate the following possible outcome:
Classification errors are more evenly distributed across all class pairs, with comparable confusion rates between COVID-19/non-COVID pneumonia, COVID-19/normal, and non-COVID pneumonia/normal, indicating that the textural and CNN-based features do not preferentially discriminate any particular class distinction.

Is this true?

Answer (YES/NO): NO